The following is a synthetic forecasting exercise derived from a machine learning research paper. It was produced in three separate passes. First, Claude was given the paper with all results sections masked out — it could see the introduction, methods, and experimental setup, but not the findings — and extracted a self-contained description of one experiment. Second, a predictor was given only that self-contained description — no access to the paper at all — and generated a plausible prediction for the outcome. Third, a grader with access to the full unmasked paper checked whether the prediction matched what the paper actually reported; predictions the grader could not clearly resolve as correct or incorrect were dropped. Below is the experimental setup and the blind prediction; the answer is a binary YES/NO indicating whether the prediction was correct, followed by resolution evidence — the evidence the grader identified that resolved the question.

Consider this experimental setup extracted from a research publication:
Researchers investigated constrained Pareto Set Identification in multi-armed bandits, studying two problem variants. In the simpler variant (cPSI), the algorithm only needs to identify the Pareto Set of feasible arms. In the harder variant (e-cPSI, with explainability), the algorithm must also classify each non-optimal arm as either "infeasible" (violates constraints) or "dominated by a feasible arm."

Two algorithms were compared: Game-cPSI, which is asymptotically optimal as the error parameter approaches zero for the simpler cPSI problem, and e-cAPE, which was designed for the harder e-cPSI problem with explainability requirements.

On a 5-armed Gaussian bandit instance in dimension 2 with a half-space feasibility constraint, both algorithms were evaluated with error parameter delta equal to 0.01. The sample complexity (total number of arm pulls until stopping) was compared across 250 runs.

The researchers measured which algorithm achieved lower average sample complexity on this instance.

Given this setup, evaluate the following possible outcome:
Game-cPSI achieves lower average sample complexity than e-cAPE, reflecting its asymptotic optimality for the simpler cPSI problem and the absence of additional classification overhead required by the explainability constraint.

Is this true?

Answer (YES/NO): NO